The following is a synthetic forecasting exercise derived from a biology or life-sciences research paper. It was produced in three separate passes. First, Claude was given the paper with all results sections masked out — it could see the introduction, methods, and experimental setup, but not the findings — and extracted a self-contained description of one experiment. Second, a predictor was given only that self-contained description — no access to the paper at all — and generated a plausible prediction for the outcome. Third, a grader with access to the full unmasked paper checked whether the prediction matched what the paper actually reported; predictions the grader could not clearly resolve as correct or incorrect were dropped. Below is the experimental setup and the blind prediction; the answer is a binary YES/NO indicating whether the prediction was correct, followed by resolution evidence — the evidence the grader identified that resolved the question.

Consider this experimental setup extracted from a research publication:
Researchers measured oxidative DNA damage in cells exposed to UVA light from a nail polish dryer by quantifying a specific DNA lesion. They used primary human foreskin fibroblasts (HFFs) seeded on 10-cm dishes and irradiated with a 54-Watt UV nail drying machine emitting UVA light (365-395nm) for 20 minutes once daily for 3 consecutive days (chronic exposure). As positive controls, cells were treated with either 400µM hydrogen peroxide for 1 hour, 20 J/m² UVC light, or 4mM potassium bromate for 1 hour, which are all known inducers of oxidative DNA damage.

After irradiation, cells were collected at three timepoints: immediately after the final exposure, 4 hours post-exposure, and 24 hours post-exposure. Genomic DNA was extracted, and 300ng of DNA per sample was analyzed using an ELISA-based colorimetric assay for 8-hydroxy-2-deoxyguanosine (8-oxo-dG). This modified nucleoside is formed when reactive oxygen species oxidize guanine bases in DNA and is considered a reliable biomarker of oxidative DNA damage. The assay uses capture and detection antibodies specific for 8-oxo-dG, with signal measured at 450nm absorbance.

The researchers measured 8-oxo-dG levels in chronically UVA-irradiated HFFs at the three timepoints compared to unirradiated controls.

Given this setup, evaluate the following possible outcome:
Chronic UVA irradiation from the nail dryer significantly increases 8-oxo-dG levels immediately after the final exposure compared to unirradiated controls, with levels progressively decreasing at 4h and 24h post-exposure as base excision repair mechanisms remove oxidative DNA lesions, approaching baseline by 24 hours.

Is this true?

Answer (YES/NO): NO